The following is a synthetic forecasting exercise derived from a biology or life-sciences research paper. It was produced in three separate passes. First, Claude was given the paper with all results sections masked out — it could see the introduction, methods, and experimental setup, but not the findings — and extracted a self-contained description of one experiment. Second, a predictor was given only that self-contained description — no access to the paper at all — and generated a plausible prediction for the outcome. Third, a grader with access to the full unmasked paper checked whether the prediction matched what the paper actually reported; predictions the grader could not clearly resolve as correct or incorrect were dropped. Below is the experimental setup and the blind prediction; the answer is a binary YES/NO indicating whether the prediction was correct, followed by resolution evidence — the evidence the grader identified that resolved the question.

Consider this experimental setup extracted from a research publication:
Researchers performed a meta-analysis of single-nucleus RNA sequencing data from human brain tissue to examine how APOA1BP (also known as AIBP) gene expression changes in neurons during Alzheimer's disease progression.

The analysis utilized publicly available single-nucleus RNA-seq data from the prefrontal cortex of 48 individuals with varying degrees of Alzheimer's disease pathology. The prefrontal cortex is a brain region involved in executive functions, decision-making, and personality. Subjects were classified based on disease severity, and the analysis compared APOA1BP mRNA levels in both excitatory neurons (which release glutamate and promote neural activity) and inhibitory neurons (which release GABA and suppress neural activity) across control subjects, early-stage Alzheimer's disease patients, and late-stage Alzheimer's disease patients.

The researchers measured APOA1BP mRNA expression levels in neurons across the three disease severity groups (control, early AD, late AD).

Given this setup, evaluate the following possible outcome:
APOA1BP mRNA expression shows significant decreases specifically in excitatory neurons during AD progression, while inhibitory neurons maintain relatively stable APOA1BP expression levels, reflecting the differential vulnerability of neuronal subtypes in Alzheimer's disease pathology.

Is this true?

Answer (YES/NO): NO